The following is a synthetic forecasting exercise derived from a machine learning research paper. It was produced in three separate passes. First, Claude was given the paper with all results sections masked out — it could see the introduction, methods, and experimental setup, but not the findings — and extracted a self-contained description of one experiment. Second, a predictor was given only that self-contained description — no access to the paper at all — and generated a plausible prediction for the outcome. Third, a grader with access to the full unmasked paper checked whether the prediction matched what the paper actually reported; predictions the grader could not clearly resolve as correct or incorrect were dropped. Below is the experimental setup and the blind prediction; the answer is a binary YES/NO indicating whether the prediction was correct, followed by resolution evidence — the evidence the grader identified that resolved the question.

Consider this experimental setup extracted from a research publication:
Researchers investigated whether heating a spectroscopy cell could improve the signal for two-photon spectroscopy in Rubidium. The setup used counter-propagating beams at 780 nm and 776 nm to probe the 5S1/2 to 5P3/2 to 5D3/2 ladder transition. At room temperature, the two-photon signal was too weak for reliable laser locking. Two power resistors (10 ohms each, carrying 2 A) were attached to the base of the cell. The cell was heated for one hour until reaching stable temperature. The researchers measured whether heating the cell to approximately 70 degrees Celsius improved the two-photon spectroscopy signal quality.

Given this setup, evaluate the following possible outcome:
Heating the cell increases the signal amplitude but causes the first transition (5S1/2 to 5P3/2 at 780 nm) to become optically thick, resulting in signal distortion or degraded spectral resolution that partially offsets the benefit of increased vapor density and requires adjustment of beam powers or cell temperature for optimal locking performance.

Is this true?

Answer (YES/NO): NO